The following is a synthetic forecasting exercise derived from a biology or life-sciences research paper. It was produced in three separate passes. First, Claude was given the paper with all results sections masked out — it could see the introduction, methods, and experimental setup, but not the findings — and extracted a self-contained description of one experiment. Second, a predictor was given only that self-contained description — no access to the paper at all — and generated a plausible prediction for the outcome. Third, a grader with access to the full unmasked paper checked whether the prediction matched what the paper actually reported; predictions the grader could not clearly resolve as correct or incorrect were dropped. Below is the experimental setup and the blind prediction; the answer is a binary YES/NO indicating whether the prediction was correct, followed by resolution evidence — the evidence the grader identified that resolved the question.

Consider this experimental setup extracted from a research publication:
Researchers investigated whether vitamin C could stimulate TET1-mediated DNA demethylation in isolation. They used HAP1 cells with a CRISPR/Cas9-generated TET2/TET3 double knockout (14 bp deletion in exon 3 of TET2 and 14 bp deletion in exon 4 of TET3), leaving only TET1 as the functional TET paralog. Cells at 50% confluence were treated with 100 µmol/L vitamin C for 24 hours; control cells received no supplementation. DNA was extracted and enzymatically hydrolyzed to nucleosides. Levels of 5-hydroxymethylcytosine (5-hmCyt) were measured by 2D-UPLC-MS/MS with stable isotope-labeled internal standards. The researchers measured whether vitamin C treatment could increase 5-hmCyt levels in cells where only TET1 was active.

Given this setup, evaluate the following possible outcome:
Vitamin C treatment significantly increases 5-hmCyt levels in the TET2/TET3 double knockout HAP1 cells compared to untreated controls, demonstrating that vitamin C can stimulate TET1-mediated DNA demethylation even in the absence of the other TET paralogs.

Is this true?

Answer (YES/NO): YES